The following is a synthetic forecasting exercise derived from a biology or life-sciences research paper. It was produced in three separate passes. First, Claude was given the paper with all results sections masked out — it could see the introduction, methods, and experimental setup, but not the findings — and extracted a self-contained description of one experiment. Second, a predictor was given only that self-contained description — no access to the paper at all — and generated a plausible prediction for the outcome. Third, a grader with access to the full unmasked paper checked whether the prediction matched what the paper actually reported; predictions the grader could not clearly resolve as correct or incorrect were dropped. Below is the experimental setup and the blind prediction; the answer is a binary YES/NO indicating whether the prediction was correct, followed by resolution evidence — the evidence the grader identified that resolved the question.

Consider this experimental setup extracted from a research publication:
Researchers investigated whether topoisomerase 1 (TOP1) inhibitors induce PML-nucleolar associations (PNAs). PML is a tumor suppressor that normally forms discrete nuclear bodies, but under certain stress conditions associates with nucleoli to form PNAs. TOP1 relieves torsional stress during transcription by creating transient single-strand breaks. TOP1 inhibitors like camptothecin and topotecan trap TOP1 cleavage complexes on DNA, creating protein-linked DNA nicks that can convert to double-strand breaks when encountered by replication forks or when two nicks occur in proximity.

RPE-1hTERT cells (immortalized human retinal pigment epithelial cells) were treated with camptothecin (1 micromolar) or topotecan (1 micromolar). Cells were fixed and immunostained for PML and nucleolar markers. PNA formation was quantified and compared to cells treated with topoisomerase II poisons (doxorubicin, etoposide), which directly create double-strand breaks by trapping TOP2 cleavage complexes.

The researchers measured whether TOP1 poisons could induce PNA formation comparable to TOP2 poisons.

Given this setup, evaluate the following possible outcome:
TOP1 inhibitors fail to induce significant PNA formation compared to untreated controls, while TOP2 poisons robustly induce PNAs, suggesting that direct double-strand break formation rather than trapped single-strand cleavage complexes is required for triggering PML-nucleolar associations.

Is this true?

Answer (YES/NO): NO